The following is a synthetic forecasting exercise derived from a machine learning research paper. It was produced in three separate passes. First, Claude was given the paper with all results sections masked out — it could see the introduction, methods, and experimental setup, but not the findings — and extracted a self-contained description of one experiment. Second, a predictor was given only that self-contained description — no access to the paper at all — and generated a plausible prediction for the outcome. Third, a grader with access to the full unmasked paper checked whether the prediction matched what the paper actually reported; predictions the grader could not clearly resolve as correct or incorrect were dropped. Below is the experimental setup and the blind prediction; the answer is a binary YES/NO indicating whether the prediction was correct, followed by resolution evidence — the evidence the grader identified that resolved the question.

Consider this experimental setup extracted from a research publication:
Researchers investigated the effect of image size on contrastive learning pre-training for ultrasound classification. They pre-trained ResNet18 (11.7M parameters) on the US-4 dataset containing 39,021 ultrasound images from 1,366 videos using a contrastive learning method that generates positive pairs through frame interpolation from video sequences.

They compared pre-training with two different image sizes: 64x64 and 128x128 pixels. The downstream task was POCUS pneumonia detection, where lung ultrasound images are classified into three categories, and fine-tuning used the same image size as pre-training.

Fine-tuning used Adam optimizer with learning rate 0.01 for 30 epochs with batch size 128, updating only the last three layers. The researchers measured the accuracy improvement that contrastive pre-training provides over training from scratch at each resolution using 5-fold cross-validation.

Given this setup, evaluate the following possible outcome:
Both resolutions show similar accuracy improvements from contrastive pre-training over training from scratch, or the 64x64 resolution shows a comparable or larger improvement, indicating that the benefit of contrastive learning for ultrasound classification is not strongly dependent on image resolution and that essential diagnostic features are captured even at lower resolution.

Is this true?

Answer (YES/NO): NO